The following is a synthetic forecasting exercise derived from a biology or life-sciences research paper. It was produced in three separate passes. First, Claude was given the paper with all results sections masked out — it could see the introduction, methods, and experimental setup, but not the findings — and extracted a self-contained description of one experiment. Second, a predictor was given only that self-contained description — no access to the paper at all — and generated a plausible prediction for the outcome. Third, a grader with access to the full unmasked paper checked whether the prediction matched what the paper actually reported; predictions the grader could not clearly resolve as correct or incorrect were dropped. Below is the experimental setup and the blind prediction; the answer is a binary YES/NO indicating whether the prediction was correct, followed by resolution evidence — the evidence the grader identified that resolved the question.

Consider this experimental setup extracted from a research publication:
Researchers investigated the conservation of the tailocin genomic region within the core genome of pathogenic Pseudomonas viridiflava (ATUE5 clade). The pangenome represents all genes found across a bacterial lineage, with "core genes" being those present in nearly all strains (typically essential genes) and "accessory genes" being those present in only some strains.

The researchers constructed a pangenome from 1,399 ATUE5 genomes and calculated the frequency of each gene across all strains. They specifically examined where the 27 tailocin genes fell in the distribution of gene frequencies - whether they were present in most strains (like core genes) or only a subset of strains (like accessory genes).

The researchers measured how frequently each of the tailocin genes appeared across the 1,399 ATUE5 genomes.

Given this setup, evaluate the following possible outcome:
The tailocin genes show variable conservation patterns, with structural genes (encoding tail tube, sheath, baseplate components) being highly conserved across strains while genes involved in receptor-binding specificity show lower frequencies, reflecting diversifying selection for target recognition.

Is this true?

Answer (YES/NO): NO